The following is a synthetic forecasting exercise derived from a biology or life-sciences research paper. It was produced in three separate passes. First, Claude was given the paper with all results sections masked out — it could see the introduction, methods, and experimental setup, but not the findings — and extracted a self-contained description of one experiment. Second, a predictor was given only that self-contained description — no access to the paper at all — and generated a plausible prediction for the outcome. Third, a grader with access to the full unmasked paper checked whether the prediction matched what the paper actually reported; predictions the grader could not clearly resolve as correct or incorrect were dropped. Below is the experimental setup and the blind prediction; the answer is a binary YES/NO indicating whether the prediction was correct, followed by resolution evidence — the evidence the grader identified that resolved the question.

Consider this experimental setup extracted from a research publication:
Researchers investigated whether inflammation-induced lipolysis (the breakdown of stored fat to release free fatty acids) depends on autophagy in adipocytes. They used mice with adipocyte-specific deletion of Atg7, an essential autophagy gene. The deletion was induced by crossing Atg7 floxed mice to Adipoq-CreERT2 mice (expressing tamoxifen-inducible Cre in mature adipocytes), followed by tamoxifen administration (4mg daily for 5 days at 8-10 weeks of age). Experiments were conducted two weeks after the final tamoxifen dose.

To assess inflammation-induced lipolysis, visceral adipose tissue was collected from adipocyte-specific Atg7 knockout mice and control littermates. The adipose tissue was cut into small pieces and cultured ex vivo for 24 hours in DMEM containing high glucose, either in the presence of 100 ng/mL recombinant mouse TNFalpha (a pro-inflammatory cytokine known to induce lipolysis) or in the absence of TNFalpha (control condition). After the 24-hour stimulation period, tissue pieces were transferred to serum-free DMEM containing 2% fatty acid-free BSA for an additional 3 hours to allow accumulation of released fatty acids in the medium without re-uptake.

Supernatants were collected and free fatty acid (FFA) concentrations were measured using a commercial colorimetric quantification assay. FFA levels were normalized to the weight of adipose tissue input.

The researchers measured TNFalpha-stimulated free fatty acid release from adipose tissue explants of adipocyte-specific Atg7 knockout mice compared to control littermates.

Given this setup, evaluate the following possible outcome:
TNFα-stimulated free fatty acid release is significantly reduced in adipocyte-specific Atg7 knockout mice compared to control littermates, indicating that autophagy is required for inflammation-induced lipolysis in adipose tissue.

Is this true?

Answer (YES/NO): YES